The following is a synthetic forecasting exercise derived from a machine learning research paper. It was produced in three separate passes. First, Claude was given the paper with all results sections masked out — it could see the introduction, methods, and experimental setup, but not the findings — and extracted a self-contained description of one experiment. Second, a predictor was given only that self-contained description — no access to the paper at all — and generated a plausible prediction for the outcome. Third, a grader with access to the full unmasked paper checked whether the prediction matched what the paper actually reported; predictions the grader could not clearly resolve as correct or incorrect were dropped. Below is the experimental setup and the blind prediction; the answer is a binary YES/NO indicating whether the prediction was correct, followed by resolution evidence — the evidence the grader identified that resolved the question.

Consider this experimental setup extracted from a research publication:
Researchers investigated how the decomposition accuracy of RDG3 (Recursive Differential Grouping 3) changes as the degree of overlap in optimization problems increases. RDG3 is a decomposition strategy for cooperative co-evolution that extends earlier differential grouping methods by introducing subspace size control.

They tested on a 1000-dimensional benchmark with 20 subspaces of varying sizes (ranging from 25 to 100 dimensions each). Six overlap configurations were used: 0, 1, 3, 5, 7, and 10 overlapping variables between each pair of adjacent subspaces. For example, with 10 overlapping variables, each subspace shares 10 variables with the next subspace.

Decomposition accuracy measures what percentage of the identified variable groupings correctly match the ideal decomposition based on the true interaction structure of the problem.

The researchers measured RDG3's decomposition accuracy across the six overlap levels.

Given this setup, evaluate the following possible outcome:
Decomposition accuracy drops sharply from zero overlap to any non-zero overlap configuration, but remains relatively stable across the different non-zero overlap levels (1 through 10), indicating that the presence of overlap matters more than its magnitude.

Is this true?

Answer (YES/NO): NO